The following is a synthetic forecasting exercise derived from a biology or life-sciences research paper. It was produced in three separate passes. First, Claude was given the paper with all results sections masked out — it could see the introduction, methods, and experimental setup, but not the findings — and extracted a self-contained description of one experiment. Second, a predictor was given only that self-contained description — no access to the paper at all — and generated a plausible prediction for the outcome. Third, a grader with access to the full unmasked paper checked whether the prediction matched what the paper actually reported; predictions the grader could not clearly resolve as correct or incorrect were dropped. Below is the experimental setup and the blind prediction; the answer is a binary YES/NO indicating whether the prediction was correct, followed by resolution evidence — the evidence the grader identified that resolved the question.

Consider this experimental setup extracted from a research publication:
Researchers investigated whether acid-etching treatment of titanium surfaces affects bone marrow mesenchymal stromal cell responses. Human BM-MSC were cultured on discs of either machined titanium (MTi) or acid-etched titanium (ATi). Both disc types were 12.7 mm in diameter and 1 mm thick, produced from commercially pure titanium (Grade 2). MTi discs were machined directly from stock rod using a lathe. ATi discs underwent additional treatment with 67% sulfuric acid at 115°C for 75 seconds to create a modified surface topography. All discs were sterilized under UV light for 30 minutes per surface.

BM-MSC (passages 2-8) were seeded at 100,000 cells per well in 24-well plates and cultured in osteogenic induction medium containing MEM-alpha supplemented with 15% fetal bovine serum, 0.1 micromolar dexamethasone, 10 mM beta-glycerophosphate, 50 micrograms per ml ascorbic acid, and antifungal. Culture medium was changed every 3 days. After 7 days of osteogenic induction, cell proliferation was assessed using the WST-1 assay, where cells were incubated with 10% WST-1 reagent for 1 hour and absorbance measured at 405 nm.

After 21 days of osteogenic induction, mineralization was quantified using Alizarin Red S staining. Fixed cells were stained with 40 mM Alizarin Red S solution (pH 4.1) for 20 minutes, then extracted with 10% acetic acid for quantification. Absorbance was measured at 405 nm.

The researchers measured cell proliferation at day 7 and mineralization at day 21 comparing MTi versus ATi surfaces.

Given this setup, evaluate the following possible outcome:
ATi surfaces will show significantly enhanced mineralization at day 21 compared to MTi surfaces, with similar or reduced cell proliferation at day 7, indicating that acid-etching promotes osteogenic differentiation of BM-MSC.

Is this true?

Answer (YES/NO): NO